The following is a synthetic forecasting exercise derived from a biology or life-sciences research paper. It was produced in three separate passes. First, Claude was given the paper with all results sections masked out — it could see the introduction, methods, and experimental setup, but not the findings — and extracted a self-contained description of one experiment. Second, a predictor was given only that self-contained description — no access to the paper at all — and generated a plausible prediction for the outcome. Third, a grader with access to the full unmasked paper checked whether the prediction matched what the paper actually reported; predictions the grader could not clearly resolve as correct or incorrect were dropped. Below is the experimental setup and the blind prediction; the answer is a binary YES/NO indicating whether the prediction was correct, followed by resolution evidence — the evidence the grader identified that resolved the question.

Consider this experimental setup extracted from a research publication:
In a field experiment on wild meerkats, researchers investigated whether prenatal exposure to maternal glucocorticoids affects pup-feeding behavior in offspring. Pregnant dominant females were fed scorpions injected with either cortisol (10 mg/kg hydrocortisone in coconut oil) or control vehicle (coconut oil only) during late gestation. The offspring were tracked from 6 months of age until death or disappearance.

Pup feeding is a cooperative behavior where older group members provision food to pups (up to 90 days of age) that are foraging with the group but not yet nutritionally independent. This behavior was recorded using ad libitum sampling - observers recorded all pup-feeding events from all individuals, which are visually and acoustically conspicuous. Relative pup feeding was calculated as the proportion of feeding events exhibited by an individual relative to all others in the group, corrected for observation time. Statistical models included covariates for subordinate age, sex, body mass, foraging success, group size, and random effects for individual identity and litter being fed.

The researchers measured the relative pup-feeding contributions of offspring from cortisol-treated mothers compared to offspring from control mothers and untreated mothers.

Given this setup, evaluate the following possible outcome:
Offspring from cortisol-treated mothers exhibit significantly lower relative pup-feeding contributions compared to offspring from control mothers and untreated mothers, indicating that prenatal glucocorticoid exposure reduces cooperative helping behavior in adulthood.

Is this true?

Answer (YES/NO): NO